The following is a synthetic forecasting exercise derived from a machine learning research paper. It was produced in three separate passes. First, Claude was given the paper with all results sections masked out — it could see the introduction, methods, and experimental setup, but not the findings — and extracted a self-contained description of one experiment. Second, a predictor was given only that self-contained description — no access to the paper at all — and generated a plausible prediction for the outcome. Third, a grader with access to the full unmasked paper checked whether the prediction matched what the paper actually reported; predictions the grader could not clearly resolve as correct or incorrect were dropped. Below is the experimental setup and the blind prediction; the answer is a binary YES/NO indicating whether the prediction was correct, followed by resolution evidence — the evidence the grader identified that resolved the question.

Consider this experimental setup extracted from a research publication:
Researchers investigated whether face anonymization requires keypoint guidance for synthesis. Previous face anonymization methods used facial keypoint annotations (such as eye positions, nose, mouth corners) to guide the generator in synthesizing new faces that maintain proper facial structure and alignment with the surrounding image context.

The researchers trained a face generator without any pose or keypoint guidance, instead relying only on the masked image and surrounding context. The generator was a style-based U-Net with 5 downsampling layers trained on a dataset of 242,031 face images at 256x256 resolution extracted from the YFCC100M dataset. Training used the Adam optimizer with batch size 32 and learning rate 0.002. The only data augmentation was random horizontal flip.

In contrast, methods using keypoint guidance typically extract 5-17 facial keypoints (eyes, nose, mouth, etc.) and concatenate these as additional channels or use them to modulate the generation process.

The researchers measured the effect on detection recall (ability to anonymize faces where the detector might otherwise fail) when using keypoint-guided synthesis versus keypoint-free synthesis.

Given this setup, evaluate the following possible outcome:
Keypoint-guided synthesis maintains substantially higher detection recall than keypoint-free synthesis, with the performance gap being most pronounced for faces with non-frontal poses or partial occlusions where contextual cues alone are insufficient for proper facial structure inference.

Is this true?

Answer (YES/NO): NO